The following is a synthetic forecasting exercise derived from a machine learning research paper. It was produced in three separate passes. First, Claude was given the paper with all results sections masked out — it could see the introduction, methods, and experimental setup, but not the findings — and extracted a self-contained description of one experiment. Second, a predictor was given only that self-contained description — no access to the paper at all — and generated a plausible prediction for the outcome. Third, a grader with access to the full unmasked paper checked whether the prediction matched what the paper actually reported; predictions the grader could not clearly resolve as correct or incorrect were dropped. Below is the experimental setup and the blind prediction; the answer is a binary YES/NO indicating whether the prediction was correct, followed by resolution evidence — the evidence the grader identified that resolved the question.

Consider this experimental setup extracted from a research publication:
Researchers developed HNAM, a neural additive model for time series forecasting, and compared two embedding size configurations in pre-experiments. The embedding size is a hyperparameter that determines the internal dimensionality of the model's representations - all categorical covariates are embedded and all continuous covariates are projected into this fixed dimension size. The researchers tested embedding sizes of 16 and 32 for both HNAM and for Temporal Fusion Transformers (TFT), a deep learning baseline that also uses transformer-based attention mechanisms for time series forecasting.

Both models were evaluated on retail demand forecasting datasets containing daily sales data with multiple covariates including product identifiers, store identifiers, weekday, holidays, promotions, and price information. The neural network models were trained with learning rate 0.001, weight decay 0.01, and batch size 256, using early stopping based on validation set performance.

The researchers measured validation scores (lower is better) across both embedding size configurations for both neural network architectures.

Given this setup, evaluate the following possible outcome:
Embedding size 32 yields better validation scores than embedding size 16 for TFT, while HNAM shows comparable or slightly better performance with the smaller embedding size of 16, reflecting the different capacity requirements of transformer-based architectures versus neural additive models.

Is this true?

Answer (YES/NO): NO